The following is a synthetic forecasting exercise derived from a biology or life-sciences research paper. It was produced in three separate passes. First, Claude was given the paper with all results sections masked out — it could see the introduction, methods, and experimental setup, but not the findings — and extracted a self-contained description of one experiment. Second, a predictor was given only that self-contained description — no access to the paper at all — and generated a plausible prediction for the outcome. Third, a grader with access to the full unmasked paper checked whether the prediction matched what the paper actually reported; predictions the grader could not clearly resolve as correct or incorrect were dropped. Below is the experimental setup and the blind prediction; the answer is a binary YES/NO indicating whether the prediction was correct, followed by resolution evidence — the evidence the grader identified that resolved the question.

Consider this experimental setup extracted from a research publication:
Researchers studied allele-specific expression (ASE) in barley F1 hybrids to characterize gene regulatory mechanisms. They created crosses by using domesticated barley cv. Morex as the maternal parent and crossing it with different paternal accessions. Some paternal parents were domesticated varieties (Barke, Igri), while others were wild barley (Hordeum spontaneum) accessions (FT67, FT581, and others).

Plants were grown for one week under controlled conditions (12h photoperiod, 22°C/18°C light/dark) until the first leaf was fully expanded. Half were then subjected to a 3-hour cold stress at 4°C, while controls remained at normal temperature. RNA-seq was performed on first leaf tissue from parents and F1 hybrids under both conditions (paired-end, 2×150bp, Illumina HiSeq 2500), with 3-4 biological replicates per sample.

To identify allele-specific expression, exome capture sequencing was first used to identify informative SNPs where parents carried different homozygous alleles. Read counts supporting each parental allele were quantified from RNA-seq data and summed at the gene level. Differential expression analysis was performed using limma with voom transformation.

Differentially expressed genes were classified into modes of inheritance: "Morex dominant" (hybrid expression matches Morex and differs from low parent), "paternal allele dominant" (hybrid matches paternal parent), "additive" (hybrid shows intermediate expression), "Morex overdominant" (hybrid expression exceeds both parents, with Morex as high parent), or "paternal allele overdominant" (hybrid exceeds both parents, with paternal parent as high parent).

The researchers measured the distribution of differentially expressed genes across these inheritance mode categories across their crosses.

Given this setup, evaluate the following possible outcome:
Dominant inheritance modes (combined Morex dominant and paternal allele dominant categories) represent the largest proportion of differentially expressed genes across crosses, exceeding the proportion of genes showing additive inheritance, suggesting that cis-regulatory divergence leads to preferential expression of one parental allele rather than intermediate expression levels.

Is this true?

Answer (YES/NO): NO